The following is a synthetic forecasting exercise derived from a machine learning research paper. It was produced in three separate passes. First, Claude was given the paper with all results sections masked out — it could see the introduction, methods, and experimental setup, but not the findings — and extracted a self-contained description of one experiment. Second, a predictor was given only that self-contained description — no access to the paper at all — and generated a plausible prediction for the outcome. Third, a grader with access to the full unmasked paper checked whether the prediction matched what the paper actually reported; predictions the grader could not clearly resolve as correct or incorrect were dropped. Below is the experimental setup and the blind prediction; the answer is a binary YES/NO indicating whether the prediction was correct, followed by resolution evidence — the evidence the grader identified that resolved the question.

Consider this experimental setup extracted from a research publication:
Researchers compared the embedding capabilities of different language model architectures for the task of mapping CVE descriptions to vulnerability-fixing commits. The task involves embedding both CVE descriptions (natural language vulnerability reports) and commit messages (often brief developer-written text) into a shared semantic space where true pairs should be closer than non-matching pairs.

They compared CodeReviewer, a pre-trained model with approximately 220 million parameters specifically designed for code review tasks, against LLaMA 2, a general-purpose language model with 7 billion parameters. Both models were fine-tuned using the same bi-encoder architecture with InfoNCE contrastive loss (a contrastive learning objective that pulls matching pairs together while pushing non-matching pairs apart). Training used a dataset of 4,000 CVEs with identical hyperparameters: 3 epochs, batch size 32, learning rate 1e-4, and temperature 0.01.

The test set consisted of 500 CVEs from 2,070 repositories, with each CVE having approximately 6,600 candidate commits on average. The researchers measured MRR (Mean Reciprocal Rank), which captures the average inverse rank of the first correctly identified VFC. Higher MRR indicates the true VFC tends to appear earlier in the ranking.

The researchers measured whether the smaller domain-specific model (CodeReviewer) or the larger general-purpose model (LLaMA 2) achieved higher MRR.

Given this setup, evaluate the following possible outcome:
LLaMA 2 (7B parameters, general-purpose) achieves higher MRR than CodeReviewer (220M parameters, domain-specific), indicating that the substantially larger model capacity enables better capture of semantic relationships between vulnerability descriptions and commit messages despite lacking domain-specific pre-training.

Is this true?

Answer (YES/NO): YES